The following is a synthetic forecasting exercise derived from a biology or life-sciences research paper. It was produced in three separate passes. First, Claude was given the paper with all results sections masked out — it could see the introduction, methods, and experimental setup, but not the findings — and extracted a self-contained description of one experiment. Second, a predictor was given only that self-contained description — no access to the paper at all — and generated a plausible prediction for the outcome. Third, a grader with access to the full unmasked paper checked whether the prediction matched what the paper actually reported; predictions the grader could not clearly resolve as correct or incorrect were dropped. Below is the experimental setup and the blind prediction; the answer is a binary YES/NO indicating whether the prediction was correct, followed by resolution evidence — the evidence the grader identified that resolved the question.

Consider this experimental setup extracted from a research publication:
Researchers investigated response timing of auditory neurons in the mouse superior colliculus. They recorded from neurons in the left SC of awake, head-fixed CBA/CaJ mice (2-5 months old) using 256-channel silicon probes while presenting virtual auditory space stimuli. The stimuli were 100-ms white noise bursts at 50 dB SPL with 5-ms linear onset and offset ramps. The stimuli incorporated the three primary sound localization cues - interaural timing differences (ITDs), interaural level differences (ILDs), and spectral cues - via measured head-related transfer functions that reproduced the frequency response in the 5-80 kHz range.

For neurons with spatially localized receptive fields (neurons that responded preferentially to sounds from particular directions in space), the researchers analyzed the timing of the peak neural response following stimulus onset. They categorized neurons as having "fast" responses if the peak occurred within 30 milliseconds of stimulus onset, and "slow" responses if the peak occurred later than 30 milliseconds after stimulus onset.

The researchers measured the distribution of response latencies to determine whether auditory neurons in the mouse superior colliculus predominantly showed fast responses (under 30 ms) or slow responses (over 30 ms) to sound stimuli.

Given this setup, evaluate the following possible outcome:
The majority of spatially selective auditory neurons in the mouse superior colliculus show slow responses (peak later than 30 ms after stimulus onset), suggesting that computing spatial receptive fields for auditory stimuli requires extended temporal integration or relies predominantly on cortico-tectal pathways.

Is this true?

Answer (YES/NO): NO